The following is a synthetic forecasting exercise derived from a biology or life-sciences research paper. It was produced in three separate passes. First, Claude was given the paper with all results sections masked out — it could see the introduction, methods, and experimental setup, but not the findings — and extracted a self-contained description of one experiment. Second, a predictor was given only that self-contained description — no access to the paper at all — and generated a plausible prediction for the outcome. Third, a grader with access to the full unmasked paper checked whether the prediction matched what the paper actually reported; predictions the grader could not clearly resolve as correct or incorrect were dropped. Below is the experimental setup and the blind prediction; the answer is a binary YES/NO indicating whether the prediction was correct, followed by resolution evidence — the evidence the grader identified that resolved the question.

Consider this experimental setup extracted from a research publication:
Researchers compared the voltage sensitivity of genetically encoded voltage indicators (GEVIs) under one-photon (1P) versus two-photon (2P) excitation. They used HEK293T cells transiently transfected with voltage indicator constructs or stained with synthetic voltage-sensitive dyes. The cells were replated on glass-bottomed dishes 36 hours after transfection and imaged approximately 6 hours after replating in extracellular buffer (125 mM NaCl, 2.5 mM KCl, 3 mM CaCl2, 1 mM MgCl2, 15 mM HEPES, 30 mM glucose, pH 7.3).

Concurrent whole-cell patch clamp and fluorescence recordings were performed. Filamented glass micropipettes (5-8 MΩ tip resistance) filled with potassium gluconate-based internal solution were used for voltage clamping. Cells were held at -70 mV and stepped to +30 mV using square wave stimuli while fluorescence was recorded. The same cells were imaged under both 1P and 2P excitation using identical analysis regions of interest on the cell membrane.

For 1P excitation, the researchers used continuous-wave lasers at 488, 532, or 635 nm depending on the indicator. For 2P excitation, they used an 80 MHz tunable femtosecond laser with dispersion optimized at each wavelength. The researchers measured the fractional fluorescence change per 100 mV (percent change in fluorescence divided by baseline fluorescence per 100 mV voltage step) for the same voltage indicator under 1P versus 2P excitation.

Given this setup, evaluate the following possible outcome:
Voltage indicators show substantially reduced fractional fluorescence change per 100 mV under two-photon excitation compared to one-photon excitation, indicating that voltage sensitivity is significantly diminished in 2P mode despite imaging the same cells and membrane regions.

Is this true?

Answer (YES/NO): NO